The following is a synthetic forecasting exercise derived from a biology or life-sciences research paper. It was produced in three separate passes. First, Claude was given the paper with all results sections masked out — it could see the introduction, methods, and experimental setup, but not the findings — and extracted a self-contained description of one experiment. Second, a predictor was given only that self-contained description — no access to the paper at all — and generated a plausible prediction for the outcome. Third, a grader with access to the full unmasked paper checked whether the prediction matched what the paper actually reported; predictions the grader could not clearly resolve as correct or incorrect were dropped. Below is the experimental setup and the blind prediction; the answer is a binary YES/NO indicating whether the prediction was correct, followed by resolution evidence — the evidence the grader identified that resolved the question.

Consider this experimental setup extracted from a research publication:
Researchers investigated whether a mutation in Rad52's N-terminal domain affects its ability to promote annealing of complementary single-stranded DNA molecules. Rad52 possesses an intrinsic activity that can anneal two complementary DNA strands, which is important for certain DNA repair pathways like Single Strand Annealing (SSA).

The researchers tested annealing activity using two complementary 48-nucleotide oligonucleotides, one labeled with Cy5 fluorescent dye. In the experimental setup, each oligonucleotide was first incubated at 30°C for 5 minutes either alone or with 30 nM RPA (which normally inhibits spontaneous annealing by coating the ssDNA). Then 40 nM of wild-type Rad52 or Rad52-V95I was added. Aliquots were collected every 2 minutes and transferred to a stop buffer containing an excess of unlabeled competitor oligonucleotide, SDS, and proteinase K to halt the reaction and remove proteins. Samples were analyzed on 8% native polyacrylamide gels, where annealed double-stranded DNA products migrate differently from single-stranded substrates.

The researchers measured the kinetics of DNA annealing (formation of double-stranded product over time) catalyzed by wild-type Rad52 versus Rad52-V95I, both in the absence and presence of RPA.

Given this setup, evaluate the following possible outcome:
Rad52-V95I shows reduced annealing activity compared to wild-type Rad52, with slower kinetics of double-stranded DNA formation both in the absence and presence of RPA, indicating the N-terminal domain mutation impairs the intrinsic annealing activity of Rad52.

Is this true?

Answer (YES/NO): NO